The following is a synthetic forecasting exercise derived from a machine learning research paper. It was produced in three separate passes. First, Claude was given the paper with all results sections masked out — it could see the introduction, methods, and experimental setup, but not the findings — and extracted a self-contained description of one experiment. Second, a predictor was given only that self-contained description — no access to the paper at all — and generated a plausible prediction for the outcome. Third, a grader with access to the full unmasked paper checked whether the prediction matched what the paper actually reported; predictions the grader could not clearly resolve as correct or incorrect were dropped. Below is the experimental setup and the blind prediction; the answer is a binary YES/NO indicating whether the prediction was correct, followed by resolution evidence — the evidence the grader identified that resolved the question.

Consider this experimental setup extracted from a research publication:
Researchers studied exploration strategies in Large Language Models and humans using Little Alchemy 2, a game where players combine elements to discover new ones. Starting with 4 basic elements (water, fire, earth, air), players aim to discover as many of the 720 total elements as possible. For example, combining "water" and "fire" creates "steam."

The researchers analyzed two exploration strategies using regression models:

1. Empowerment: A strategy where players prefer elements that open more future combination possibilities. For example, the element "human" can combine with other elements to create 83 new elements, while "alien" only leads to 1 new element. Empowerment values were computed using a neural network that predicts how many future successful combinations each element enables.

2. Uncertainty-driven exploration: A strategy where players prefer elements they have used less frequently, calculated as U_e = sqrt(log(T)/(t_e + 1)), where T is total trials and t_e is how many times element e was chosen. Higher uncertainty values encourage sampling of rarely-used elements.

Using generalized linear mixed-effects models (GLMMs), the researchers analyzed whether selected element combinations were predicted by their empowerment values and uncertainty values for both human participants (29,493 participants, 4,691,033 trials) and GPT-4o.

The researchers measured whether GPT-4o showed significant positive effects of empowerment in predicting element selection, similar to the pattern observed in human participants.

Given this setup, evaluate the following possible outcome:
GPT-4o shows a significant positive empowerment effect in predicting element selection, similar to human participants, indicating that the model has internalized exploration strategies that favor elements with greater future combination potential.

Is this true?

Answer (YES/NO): NO